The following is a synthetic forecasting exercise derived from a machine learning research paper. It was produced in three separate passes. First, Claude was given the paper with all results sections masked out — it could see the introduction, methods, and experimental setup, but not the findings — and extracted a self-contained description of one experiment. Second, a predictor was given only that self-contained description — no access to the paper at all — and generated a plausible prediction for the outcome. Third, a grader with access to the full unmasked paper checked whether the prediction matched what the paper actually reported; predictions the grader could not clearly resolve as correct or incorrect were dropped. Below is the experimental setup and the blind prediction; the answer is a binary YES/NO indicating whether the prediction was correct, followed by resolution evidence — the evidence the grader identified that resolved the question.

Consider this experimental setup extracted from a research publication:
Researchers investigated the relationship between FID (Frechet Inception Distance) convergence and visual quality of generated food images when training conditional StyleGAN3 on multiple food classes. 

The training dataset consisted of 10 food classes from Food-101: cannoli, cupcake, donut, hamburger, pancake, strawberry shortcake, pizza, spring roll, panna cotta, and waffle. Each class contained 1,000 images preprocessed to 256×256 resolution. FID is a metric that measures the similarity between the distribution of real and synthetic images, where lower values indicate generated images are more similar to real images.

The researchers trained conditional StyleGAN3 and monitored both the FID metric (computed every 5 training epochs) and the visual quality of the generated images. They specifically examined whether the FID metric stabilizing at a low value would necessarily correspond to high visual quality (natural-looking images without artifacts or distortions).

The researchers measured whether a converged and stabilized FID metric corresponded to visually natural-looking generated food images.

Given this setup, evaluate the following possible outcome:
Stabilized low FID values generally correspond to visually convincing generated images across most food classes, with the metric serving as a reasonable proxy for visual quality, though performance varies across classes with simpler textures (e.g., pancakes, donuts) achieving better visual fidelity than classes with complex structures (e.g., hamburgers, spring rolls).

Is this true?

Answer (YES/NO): NO